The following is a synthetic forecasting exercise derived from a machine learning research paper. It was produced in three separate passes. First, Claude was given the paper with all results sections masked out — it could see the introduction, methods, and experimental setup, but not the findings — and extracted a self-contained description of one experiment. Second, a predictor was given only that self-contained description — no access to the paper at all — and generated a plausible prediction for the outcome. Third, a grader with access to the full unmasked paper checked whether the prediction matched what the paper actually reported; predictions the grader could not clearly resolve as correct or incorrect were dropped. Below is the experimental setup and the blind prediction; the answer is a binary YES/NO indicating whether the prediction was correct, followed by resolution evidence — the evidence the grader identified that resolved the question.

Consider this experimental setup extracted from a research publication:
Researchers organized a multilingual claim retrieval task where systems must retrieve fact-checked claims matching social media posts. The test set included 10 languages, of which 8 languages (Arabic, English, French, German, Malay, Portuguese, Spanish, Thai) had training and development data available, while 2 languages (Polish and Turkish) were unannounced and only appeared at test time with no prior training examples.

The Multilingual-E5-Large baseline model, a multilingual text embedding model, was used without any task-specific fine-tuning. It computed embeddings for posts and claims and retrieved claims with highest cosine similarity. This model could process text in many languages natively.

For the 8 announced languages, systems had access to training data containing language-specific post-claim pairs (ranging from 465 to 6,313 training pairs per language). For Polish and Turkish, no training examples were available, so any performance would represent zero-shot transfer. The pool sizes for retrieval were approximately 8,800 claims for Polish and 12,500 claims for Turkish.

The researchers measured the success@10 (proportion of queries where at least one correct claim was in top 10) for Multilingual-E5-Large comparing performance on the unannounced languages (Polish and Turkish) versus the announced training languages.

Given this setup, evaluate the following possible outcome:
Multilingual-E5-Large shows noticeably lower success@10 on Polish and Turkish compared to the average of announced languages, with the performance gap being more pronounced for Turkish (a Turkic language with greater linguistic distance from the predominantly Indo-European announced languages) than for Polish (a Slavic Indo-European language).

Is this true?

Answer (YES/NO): NO